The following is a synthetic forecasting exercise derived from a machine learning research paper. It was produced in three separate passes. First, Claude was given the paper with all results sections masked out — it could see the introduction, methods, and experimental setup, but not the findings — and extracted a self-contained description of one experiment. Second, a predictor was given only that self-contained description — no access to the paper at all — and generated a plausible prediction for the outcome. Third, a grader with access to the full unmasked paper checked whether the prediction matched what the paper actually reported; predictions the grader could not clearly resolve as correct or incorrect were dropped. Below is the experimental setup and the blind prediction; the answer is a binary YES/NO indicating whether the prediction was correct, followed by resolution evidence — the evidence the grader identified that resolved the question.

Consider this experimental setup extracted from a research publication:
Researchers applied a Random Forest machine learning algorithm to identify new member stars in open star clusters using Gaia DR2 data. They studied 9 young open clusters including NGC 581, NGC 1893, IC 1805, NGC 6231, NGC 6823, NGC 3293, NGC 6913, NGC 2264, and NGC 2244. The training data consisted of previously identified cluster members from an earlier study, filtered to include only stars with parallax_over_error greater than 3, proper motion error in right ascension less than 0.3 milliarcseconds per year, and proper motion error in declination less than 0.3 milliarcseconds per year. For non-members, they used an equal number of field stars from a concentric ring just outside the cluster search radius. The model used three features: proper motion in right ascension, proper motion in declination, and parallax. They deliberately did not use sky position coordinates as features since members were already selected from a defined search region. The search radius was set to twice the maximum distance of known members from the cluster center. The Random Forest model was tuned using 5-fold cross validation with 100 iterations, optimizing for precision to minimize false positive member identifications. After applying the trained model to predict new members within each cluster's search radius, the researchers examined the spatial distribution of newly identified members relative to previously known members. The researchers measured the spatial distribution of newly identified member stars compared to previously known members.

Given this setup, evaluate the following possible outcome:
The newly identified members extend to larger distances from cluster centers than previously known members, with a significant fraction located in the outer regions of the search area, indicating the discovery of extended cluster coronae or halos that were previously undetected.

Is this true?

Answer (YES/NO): YES